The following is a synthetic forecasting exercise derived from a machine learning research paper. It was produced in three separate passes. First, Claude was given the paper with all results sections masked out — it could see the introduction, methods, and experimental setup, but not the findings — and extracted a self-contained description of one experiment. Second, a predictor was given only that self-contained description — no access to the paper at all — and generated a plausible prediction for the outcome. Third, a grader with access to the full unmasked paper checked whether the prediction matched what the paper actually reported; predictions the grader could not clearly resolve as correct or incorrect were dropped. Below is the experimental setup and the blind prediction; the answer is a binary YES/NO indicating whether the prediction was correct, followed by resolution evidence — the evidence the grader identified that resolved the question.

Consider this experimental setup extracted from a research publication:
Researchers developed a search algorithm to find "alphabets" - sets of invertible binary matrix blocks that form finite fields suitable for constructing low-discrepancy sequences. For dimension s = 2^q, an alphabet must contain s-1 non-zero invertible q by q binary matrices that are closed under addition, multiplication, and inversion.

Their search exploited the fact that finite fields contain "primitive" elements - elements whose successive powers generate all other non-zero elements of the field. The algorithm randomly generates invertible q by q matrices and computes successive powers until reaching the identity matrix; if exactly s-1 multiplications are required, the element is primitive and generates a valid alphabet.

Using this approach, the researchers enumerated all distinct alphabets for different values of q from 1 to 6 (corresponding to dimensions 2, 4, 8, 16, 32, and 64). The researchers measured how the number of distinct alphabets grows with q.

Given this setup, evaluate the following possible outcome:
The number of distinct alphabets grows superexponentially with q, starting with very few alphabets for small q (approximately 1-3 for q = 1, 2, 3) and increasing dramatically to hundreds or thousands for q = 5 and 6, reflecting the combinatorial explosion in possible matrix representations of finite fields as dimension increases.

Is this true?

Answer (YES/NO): NO